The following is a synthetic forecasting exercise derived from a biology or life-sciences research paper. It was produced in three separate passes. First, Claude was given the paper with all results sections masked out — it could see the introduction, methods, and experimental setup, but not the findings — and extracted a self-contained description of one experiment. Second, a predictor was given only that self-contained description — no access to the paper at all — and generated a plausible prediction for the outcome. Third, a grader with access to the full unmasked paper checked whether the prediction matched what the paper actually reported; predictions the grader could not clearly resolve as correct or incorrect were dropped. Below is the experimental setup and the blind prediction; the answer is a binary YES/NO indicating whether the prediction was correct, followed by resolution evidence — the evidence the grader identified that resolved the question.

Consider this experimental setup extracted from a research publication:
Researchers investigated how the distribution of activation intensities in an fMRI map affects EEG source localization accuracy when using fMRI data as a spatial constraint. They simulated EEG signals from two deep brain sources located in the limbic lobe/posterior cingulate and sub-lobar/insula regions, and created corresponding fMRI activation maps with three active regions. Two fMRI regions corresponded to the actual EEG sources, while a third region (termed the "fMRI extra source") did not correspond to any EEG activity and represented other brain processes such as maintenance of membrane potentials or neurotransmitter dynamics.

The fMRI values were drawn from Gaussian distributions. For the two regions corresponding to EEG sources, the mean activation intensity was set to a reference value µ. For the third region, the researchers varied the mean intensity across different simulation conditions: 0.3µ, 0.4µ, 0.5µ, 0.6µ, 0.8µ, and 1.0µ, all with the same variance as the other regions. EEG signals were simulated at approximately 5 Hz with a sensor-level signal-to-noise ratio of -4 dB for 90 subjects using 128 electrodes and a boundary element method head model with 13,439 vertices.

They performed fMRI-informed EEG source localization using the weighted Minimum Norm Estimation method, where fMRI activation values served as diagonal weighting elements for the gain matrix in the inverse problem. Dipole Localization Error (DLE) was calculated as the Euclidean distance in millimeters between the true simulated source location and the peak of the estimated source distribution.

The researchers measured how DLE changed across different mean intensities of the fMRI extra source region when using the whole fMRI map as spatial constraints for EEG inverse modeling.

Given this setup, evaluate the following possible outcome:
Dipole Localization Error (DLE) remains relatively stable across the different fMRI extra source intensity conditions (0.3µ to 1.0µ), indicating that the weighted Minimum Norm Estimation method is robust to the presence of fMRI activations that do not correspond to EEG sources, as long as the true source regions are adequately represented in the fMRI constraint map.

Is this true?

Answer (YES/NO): YES